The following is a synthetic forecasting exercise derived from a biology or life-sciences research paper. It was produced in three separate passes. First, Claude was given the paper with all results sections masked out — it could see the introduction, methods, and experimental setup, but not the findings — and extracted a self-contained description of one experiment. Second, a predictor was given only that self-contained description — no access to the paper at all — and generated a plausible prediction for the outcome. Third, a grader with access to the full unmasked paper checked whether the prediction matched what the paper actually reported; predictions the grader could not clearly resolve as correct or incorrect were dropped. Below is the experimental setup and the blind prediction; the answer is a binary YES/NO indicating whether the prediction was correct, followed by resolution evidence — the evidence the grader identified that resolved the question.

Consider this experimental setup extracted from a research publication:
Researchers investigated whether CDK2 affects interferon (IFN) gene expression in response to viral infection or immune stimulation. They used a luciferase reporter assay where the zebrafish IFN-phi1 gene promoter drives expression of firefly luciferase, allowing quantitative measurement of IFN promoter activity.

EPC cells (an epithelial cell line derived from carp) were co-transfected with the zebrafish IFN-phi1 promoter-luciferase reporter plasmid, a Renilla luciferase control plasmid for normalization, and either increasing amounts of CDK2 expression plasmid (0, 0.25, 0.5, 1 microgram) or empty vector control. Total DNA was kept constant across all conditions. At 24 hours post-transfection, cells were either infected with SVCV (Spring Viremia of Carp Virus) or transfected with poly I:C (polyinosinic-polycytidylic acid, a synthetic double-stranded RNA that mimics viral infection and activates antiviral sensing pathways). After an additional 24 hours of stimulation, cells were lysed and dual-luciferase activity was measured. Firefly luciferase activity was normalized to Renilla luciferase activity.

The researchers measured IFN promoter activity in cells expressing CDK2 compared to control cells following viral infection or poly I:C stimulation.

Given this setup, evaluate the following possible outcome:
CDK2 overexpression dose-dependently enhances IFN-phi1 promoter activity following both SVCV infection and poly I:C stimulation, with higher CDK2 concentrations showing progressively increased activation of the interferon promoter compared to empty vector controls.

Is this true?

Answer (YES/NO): NO